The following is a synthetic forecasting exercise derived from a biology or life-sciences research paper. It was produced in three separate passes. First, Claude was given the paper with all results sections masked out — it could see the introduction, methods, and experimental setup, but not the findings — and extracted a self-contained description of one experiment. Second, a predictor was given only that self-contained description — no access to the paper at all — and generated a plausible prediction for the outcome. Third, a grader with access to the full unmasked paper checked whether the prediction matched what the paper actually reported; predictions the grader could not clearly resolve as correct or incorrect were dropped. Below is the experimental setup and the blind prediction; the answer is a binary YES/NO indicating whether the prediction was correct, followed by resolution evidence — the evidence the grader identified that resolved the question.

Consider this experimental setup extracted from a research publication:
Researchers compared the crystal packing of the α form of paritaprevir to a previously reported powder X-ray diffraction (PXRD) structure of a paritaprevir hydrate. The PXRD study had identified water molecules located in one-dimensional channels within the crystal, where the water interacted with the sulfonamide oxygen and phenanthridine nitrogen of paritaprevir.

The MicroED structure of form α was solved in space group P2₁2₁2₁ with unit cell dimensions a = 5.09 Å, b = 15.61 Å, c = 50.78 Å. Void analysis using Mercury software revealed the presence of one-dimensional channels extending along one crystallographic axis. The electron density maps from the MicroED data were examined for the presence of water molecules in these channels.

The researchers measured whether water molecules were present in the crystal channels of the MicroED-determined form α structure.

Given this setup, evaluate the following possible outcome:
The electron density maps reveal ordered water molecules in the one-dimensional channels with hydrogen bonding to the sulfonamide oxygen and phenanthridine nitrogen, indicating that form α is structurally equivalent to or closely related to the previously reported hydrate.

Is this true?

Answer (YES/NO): NO